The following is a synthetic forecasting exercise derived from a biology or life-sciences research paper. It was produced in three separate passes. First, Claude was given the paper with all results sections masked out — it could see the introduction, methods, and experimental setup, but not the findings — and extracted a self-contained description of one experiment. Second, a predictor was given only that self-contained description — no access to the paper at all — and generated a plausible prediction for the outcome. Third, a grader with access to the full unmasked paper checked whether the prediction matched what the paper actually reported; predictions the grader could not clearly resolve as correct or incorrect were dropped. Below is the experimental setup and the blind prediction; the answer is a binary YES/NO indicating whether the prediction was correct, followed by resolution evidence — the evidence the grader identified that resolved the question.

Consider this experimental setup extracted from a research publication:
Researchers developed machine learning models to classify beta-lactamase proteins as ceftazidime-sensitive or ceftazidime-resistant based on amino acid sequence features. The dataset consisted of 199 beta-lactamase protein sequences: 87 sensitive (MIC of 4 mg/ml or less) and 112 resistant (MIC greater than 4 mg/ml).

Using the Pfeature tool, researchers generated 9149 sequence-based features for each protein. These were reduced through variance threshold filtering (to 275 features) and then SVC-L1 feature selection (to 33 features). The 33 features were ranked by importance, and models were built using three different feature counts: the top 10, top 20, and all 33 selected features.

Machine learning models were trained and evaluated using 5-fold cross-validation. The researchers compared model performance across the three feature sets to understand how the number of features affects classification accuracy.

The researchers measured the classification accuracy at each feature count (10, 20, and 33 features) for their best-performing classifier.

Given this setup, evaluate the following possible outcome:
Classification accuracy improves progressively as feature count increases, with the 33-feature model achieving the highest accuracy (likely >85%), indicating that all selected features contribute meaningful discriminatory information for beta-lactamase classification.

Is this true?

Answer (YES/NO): NO